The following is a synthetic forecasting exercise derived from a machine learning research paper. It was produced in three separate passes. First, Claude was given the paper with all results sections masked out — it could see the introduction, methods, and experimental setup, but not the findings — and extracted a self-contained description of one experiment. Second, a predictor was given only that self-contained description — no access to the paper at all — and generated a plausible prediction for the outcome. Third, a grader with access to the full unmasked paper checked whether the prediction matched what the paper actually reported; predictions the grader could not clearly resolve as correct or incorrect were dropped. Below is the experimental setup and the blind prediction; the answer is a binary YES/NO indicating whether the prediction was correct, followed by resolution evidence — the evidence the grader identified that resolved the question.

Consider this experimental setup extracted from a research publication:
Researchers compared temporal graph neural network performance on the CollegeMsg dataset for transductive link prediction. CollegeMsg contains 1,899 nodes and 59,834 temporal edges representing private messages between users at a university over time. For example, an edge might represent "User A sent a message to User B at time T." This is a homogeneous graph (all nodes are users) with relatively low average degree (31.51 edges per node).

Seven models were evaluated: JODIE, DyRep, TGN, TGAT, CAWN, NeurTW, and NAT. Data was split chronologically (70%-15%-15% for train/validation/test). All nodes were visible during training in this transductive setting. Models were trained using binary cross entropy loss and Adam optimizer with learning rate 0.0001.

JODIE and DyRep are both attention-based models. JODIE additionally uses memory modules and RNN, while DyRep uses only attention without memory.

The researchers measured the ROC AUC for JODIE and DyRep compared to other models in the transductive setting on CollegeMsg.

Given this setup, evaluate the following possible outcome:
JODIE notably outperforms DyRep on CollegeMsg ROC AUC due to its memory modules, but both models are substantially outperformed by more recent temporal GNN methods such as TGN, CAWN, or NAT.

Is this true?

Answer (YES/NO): NO